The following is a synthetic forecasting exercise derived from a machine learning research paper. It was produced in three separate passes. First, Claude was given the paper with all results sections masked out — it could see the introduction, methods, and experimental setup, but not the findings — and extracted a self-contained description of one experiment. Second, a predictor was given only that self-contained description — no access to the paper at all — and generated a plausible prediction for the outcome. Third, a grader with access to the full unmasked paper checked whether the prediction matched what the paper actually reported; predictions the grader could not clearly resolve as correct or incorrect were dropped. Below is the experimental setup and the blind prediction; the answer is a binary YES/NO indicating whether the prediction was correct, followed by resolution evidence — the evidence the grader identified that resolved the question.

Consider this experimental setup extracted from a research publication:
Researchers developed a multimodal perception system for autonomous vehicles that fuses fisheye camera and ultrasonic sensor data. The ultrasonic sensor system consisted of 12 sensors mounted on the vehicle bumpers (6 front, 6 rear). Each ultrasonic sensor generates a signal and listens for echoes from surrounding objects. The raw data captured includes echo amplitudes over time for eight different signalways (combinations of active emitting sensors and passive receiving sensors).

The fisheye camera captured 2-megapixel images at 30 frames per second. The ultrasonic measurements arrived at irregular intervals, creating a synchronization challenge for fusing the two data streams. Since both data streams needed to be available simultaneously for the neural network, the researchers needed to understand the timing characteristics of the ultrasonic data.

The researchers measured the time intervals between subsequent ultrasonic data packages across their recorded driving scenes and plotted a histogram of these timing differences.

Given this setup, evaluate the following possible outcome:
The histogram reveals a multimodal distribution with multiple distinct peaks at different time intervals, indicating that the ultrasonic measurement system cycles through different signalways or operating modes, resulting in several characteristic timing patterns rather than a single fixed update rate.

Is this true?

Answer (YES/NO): NO